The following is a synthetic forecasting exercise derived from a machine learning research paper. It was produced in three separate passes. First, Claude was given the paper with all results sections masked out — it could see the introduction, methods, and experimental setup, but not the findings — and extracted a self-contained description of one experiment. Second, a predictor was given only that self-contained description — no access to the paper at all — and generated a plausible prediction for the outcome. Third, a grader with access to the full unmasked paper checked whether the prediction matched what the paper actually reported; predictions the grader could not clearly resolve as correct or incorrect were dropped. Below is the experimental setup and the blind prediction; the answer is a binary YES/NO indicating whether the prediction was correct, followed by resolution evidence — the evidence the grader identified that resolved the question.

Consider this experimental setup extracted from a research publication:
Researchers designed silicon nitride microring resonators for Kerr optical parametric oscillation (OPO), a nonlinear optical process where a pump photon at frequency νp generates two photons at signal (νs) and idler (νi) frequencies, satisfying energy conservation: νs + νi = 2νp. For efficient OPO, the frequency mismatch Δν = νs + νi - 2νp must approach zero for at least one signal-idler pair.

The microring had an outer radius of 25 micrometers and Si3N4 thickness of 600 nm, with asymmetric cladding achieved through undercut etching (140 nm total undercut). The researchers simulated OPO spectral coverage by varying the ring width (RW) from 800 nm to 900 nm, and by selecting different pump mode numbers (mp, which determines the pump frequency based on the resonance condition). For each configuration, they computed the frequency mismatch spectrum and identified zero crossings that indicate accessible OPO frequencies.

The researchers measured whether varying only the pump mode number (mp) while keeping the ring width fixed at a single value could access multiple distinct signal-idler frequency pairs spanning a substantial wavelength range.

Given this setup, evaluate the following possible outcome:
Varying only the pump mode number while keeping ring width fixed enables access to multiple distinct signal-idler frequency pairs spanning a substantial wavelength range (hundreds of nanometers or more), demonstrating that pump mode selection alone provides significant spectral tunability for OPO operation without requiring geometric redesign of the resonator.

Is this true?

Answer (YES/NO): YES